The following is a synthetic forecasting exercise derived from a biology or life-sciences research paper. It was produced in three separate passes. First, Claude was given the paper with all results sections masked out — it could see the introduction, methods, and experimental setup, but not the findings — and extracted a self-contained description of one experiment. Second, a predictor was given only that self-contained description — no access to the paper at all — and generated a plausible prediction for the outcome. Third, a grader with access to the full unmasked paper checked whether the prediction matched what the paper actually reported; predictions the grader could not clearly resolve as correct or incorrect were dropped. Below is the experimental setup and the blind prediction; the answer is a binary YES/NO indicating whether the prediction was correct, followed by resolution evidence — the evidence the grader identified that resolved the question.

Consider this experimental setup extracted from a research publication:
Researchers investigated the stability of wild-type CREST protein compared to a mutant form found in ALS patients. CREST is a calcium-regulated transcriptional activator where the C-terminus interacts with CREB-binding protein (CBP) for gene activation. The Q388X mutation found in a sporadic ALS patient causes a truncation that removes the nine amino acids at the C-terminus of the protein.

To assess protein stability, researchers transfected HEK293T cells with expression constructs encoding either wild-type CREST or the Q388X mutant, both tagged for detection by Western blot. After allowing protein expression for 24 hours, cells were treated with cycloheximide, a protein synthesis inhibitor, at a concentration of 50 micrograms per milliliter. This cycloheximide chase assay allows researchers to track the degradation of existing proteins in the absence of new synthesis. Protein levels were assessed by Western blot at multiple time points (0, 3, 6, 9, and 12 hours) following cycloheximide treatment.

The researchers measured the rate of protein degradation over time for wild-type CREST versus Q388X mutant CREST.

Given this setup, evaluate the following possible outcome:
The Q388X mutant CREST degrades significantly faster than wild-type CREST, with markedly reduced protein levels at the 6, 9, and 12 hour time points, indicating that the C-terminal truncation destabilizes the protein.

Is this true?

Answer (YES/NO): YES